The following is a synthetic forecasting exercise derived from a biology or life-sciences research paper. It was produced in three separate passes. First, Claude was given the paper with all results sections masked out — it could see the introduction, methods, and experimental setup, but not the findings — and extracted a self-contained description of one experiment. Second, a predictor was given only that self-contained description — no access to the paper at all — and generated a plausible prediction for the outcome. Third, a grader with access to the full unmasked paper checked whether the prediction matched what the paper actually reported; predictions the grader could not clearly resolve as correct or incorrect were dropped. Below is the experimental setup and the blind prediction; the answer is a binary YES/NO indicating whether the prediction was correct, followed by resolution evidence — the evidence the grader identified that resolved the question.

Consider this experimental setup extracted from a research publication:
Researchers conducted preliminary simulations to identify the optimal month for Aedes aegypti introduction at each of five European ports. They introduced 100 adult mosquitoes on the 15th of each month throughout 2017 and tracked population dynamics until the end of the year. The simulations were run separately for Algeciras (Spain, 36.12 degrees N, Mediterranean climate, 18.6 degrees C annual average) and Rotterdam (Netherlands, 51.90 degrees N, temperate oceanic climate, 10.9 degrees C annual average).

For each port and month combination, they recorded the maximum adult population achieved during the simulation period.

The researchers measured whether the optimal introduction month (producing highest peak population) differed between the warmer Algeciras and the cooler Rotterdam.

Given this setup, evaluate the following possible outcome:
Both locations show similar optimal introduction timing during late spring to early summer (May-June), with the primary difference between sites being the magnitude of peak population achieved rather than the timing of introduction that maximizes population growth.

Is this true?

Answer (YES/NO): NO